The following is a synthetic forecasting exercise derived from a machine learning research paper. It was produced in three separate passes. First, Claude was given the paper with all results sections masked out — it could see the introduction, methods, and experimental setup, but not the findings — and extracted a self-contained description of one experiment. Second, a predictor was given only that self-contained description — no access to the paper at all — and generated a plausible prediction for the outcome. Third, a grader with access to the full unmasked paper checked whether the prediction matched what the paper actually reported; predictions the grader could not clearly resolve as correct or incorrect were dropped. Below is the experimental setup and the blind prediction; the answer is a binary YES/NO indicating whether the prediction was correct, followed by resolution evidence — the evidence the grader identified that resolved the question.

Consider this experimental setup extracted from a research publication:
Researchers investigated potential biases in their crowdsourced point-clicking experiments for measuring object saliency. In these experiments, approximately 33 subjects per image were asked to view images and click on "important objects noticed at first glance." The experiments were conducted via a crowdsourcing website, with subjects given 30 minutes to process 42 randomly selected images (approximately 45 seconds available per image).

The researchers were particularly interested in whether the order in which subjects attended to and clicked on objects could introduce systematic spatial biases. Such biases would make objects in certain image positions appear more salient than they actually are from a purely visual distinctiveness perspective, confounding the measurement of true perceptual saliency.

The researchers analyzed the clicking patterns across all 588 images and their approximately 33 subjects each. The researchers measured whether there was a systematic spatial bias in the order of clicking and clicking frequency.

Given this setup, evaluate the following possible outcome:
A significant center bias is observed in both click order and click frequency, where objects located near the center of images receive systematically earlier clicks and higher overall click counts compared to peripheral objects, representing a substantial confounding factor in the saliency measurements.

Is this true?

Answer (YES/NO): NO